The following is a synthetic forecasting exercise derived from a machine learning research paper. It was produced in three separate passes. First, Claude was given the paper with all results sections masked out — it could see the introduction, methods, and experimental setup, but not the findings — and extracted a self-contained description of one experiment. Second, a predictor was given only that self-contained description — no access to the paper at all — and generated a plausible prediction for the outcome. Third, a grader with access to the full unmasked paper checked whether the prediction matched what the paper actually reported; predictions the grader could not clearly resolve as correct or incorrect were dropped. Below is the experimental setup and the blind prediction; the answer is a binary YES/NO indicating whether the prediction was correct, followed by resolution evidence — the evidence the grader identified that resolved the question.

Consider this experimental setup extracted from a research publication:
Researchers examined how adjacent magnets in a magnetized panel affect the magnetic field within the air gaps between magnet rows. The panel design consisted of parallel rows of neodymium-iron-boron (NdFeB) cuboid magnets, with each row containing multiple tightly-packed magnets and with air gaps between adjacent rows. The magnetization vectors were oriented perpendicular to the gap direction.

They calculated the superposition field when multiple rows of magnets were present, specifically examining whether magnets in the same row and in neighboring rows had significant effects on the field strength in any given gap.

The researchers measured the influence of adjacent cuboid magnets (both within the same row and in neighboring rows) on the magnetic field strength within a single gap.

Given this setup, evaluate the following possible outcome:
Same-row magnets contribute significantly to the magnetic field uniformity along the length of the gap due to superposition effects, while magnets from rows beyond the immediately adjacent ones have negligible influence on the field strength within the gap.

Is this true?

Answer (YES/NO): YES